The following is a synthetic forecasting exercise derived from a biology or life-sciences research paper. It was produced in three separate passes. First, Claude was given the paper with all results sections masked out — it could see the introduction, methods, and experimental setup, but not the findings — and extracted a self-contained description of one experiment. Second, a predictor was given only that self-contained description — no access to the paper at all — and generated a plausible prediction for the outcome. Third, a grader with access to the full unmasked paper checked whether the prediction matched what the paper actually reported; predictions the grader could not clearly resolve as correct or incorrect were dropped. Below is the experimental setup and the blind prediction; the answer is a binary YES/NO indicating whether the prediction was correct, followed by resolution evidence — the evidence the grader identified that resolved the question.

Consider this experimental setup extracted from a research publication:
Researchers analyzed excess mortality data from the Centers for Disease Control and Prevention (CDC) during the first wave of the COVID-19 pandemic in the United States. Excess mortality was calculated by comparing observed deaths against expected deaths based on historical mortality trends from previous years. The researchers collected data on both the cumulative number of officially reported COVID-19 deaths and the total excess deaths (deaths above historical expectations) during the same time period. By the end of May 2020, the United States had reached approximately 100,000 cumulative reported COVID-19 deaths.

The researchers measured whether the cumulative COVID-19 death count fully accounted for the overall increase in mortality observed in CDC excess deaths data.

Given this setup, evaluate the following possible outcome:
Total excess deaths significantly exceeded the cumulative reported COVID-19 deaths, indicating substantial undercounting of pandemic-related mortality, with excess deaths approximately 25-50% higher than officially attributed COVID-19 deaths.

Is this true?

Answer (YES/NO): YES